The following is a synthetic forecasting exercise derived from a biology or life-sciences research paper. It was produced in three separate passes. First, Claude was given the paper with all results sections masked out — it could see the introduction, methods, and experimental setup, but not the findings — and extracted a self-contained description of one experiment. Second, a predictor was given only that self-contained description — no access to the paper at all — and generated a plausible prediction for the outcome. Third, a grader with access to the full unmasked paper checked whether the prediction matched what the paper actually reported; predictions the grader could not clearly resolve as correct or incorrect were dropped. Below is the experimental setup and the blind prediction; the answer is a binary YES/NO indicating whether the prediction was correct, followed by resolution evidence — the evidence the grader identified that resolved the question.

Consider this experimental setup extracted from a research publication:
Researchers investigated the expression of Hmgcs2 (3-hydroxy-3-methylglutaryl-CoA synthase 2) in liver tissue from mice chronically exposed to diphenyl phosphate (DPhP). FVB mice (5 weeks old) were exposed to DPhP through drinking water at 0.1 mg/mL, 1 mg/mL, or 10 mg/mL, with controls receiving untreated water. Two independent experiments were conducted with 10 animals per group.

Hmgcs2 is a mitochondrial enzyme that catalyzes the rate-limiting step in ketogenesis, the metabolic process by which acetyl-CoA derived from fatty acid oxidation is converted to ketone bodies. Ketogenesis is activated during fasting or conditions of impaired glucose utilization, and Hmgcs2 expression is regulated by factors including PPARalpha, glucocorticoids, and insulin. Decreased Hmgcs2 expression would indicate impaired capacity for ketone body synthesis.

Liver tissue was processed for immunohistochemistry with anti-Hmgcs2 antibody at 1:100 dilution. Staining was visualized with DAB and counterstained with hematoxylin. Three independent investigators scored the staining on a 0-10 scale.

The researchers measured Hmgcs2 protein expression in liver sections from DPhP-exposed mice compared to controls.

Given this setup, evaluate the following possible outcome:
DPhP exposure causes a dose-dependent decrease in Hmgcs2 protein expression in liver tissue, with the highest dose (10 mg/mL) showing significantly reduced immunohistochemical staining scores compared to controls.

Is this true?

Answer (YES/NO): NO